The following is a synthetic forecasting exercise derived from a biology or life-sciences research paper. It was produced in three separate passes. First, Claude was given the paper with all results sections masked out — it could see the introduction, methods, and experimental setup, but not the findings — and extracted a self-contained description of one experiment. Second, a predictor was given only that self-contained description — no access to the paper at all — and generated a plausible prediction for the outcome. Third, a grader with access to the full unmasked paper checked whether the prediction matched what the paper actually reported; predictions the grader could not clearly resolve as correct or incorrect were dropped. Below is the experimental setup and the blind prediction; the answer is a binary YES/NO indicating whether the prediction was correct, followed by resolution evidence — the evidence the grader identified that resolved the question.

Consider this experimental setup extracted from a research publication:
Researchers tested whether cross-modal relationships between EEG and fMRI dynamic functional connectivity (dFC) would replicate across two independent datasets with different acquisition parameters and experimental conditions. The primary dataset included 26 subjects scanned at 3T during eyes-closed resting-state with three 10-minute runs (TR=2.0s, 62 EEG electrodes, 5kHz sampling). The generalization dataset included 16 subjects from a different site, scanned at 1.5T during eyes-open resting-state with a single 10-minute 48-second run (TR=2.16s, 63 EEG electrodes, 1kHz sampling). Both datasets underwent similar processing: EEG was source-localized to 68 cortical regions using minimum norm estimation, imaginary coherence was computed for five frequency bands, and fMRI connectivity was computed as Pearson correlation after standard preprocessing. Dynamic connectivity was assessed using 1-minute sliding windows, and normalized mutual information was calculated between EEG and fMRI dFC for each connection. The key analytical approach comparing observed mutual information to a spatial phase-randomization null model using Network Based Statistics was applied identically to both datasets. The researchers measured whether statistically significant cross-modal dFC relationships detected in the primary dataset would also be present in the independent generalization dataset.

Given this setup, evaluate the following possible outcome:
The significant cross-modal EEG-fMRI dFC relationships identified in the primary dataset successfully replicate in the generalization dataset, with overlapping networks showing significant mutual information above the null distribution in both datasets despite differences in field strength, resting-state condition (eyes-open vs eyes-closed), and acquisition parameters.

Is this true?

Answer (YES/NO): YES